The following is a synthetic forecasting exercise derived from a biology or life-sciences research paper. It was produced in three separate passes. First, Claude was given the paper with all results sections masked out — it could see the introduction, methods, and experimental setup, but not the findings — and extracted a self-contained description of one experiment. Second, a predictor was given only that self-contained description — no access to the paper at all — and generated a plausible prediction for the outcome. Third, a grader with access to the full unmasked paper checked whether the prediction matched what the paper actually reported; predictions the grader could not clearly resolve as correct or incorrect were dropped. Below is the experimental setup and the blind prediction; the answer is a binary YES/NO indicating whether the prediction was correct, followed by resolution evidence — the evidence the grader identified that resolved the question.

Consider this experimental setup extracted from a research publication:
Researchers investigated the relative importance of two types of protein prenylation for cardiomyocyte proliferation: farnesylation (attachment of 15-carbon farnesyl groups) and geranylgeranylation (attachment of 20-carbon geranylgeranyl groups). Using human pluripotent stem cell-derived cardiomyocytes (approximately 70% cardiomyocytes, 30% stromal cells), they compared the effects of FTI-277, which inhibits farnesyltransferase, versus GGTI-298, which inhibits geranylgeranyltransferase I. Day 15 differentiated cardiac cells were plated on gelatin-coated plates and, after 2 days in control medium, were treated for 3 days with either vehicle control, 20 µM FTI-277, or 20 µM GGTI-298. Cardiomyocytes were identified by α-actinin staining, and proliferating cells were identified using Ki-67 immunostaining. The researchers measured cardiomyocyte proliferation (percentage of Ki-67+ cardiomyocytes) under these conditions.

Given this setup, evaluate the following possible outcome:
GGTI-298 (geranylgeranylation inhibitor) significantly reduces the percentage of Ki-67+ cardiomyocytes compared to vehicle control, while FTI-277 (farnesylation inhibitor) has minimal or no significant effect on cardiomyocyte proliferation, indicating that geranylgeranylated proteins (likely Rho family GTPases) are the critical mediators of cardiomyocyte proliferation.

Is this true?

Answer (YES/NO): NO